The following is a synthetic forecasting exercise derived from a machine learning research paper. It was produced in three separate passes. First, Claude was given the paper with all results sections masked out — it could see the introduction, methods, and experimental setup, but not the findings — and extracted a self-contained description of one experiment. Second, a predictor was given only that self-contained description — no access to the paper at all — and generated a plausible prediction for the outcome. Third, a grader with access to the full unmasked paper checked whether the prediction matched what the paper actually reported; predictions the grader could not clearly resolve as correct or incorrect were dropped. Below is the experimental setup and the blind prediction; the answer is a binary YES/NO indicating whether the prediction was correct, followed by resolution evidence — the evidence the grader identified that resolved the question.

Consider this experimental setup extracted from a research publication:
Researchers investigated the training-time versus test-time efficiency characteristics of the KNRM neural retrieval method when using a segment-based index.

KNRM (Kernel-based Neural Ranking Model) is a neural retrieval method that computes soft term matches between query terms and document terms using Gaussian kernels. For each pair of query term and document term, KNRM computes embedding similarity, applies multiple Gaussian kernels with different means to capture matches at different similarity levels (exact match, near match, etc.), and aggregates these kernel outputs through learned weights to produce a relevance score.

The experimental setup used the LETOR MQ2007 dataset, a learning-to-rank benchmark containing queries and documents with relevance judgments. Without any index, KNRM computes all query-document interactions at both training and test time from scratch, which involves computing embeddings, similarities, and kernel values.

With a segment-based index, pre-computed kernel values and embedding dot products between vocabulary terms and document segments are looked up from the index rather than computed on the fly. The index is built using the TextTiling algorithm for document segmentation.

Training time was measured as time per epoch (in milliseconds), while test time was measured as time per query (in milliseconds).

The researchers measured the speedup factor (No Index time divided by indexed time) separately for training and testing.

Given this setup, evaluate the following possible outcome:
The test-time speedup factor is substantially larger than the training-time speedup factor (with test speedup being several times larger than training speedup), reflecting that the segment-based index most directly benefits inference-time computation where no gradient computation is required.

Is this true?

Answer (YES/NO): YES